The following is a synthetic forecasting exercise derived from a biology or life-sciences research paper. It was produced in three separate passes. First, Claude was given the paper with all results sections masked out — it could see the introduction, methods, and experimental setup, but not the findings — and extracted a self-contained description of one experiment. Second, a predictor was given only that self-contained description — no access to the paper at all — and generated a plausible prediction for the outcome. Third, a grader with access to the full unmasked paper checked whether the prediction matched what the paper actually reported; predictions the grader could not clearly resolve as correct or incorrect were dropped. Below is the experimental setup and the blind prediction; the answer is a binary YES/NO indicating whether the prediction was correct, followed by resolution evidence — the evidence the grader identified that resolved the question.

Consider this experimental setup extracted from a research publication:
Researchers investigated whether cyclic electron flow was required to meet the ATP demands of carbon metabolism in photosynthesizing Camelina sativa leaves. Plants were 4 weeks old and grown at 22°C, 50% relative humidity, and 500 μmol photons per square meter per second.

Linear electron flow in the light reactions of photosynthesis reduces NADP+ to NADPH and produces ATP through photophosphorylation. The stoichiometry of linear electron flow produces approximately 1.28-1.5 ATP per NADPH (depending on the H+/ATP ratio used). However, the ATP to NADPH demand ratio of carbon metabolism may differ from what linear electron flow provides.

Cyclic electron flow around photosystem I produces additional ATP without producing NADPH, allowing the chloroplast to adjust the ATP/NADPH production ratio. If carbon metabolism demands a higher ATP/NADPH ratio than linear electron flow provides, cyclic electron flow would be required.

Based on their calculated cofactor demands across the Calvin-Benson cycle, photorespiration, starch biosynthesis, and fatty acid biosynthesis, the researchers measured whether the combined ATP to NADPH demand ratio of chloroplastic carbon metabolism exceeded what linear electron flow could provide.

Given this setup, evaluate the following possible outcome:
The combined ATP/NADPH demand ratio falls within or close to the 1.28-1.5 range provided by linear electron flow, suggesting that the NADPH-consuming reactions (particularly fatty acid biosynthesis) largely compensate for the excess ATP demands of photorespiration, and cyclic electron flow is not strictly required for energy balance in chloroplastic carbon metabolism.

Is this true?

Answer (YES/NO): NO